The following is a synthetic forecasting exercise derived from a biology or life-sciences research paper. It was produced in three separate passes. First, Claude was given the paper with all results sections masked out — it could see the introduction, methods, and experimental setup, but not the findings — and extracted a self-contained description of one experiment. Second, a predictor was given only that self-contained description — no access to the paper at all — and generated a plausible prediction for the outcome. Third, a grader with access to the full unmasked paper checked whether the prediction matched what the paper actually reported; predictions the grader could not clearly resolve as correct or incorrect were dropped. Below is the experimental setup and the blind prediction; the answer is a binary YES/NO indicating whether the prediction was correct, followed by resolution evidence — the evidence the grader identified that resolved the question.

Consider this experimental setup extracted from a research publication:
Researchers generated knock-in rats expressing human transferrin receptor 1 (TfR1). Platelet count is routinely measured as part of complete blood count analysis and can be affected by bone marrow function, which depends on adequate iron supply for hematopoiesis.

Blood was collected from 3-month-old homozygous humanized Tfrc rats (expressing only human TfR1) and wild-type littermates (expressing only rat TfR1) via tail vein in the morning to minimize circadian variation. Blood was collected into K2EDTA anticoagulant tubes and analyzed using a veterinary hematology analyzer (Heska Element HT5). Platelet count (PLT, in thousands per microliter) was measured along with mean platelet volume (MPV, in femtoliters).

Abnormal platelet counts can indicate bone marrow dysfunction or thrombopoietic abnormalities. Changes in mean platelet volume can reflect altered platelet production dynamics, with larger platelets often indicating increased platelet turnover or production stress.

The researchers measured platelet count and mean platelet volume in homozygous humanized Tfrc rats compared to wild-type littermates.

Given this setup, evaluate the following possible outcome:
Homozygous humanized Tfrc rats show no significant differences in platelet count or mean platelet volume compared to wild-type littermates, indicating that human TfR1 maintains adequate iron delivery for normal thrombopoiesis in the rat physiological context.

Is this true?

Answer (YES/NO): YES